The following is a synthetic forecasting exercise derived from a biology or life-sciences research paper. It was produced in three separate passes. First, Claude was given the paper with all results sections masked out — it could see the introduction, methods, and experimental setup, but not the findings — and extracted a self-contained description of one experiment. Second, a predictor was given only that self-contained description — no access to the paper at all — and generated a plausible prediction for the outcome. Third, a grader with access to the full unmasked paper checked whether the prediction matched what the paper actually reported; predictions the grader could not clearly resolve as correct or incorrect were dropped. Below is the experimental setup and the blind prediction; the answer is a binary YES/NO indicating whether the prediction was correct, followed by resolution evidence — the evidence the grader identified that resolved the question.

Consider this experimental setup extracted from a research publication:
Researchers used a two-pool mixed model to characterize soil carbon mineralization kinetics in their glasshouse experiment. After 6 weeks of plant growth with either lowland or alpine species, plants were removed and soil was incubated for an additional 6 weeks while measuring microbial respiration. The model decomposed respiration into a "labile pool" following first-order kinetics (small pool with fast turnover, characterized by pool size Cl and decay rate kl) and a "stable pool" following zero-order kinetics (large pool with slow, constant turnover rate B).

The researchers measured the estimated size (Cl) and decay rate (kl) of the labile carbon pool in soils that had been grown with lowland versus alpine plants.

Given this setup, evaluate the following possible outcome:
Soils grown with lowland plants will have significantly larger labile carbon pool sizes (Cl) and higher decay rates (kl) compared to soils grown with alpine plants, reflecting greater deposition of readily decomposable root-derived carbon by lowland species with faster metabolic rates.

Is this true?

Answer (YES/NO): NO